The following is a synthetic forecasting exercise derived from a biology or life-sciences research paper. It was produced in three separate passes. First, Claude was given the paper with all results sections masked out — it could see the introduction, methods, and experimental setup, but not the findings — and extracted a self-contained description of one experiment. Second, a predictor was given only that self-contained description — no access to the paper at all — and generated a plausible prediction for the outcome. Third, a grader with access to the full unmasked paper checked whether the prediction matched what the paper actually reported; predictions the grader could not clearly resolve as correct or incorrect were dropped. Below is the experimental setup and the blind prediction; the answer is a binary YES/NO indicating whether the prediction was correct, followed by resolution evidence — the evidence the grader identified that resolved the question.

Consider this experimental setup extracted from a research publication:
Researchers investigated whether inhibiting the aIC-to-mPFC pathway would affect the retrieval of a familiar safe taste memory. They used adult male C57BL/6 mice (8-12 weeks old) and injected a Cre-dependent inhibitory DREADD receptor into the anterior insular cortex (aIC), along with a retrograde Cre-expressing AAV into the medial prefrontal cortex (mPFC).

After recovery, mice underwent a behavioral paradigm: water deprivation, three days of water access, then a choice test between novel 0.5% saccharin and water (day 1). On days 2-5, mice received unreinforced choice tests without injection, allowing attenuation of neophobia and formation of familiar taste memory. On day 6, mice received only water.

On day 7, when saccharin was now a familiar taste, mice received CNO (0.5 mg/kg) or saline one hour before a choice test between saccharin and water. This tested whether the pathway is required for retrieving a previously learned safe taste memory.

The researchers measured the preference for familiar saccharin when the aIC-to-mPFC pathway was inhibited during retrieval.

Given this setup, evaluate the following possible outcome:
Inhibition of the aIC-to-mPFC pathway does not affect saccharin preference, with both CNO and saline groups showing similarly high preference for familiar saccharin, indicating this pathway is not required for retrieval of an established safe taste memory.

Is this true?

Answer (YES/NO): YES